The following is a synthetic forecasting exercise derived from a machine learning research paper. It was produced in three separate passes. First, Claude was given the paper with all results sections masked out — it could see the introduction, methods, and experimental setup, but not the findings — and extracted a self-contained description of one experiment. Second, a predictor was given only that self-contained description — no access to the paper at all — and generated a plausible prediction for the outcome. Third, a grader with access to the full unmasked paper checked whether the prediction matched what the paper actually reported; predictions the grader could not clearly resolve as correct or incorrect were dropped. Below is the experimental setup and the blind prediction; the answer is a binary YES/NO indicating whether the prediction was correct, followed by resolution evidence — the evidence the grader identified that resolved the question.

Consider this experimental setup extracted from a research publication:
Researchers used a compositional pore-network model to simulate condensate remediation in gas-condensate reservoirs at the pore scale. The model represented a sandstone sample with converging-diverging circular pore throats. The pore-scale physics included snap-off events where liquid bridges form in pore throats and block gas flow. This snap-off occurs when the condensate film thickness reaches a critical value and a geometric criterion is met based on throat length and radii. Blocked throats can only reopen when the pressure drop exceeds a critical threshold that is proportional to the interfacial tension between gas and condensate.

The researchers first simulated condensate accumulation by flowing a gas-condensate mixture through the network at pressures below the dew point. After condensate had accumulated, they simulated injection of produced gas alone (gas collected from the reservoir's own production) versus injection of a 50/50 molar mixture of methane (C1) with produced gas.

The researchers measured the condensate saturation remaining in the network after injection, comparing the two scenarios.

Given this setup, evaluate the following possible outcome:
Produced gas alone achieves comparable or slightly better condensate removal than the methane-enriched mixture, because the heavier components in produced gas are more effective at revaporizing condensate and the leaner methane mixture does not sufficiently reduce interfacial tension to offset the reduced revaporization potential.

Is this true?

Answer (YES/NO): NO